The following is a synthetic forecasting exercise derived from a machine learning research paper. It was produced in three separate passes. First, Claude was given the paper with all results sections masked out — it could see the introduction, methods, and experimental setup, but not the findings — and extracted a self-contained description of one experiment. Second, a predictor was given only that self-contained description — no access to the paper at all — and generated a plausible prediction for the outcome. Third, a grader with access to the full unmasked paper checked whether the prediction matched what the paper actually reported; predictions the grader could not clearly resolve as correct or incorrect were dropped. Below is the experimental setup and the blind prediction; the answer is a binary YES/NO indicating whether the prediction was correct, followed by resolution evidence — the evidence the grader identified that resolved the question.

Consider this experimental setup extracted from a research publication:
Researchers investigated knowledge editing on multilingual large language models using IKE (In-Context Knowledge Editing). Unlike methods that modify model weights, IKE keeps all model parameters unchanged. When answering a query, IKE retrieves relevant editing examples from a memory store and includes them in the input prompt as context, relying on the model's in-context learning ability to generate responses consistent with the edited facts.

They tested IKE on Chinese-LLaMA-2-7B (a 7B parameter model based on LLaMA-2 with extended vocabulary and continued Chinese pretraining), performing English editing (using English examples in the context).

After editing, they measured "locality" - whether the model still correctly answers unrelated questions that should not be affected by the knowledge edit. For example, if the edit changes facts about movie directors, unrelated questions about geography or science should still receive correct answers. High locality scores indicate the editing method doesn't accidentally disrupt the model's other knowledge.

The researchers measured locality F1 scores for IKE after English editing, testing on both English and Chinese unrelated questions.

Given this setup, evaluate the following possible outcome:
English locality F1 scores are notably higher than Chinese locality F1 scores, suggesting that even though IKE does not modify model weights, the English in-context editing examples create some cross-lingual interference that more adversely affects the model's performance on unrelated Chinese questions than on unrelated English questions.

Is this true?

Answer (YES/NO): NO